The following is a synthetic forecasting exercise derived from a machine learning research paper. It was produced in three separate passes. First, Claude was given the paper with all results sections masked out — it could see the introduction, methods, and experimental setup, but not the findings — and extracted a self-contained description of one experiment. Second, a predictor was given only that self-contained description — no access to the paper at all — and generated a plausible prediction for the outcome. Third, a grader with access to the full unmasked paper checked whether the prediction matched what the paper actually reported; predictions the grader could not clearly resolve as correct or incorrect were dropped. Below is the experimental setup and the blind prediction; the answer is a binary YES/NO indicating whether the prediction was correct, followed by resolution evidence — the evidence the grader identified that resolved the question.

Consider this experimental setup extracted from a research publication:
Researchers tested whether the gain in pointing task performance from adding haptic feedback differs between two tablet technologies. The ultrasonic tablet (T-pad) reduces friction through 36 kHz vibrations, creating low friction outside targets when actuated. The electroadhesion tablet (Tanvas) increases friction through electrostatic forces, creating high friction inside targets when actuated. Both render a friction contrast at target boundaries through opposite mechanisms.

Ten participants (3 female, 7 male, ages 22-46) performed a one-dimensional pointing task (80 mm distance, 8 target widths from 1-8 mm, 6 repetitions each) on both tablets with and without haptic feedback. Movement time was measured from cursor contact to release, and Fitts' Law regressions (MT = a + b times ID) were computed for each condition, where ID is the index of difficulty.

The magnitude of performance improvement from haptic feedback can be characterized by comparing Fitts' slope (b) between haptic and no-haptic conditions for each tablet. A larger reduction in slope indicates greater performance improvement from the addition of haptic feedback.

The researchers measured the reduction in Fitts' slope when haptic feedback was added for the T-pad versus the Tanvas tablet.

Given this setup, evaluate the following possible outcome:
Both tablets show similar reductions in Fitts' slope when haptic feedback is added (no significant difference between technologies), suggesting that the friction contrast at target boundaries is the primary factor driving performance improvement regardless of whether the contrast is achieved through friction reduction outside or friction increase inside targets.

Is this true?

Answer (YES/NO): NO